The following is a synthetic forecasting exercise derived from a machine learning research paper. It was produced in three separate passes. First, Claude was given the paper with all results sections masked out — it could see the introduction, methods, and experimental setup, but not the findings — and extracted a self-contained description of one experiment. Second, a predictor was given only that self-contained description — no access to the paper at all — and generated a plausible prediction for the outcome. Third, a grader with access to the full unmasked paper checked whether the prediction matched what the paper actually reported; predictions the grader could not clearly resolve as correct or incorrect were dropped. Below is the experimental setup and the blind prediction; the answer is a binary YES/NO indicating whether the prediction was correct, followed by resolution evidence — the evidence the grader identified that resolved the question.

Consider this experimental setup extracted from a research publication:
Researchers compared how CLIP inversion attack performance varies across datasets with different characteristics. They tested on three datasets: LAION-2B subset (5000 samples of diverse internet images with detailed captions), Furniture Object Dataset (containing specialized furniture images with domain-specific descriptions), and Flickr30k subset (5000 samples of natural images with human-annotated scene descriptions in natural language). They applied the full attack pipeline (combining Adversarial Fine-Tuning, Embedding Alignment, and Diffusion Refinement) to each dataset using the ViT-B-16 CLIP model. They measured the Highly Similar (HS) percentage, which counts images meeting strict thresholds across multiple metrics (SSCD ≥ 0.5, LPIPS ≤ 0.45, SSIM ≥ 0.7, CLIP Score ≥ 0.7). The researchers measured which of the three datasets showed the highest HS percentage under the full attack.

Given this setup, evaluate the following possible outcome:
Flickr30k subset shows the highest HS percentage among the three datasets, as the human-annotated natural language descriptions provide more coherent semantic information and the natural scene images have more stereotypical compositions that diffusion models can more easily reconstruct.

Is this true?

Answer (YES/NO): NO